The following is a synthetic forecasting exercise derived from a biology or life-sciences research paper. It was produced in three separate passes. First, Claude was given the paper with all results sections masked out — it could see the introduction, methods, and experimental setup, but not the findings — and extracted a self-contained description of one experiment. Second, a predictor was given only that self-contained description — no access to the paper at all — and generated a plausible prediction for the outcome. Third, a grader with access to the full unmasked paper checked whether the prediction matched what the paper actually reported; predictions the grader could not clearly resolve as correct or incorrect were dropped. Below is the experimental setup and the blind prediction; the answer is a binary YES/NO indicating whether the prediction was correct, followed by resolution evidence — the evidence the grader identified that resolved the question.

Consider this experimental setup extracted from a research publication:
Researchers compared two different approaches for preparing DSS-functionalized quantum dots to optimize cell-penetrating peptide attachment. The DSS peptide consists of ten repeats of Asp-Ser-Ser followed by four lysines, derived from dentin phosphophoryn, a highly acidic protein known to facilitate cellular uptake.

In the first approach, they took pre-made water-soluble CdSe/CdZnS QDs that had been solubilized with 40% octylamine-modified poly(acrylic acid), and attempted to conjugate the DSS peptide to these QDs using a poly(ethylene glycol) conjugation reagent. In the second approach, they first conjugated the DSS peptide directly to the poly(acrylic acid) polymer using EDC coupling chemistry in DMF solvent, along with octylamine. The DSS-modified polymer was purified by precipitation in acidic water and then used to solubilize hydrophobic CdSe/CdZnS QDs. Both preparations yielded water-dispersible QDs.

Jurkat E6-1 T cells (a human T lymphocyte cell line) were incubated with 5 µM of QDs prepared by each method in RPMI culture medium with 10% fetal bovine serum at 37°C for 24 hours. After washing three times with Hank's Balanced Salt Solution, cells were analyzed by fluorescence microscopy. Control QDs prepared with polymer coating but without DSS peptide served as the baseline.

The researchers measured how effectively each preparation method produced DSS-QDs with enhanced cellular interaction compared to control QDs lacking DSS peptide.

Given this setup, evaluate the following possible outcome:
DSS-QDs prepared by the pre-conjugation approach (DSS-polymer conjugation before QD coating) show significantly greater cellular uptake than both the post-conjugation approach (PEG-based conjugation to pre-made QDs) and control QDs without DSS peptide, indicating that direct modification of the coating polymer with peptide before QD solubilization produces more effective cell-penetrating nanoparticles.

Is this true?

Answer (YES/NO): YES